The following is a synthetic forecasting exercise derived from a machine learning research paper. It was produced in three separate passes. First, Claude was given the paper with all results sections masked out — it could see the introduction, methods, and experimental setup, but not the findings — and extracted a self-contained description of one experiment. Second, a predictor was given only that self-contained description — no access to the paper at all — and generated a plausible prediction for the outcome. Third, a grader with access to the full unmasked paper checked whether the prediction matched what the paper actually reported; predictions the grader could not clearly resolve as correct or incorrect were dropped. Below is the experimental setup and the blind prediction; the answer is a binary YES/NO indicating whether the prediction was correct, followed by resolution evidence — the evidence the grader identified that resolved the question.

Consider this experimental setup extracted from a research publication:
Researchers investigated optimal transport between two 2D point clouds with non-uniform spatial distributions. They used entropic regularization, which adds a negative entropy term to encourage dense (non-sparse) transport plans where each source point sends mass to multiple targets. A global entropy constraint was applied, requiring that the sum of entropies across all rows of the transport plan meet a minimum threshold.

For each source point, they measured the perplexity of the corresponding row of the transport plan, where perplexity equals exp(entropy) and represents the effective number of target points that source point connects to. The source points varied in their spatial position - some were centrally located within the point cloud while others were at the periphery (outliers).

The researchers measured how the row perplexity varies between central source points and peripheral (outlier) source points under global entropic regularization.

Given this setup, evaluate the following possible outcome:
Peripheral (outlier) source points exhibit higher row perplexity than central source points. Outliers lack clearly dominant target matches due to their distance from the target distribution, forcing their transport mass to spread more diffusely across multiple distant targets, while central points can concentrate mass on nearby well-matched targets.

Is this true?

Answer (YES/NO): NO